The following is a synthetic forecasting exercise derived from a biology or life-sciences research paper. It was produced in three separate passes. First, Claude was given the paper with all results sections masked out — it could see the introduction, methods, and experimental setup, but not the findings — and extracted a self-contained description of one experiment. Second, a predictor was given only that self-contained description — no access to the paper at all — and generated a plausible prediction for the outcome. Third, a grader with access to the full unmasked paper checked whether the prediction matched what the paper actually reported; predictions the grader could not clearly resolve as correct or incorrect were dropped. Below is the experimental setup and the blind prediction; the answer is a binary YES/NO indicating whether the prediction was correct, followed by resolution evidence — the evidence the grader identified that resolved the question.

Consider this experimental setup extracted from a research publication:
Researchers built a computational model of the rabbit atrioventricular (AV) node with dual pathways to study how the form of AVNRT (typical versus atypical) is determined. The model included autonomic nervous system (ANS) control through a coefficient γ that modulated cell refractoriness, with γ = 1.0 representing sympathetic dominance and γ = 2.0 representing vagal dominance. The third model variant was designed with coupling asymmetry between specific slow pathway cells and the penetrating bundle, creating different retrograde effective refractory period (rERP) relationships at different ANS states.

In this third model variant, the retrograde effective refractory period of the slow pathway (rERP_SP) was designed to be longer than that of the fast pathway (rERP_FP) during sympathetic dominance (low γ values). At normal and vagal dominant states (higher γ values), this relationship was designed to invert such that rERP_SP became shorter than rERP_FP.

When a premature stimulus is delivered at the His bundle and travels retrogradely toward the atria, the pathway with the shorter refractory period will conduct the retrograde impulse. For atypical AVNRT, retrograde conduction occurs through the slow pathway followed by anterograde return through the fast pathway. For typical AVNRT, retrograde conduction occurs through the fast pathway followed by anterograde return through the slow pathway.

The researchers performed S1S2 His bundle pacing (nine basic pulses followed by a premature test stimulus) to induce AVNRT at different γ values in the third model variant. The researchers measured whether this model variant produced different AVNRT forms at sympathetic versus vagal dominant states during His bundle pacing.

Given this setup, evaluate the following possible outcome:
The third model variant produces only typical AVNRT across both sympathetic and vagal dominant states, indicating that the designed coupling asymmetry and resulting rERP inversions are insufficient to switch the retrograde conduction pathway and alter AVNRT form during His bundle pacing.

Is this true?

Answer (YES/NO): NO